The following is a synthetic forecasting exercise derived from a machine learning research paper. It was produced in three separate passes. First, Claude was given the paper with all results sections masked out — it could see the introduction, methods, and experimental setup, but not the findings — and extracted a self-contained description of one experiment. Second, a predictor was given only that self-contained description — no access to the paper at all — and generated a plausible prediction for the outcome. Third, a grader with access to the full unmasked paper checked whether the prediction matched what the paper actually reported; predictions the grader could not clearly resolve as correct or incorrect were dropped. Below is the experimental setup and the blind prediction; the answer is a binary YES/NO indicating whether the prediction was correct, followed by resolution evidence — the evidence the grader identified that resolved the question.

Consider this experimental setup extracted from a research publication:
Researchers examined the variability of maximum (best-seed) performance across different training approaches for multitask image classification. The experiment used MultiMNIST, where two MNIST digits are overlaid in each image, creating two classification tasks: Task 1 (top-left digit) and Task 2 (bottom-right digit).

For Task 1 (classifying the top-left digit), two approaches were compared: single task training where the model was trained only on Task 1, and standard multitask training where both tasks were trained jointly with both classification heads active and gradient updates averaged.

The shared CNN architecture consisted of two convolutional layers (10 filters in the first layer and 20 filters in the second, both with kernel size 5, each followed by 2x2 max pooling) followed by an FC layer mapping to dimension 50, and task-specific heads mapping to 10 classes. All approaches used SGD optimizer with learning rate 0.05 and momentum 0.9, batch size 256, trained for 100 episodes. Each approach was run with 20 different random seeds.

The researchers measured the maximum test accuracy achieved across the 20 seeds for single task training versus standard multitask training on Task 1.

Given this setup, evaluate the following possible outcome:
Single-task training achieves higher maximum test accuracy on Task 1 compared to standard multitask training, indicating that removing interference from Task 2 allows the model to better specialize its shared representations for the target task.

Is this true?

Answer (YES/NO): YES